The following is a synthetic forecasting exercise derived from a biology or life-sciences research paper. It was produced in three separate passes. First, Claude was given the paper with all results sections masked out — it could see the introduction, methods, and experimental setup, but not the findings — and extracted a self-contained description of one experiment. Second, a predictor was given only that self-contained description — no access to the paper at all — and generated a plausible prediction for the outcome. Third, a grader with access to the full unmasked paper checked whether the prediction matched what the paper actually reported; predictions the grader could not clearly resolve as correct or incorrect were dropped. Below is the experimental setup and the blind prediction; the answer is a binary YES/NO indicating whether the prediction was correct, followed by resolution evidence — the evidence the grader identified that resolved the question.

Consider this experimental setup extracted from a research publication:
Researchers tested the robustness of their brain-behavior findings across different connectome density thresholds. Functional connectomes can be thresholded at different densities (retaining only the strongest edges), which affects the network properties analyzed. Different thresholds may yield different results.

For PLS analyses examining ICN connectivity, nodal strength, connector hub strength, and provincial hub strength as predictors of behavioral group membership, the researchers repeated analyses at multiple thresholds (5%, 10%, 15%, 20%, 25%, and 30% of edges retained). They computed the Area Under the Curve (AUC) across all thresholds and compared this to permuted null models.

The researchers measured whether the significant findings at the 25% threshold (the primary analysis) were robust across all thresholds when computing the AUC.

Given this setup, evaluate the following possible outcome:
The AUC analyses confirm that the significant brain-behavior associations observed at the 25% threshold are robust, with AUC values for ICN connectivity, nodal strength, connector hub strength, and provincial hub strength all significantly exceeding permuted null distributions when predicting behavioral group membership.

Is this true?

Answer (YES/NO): YES